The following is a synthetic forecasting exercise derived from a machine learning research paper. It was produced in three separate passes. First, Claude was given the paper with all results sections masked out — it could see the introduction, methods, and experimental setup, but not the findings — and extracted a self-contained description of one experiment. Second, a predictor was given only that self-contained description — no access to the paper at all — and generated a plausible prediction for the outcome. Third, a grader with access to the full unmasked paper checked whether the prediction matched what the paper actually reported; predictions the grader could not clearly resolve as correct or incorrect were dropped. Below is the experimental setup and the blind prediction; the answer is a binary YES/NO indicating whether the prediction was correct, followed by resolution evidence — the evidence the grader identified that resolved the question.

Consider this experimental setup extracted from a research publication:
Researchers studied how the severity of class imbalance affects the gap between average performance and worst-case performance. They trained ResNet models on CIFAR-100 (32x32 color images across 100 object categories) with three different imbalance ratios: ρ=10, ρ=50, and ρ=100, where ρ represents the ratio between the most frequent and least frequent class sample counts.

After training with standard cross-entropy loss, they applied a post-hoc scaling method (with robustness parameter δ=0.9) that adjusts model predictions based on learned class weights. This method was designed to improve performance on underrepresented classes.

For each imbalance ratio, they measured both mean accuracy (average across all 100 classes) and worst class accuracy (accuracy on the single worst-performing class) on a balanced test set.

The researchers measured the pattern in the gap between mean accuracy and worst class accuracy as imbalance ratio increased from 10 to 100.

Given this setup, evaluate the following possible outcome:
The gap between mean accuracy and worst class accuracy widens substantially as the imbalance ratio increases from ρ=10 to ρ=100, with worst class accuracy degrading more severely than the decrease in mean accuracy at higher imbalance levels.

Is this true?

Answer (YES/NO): NO